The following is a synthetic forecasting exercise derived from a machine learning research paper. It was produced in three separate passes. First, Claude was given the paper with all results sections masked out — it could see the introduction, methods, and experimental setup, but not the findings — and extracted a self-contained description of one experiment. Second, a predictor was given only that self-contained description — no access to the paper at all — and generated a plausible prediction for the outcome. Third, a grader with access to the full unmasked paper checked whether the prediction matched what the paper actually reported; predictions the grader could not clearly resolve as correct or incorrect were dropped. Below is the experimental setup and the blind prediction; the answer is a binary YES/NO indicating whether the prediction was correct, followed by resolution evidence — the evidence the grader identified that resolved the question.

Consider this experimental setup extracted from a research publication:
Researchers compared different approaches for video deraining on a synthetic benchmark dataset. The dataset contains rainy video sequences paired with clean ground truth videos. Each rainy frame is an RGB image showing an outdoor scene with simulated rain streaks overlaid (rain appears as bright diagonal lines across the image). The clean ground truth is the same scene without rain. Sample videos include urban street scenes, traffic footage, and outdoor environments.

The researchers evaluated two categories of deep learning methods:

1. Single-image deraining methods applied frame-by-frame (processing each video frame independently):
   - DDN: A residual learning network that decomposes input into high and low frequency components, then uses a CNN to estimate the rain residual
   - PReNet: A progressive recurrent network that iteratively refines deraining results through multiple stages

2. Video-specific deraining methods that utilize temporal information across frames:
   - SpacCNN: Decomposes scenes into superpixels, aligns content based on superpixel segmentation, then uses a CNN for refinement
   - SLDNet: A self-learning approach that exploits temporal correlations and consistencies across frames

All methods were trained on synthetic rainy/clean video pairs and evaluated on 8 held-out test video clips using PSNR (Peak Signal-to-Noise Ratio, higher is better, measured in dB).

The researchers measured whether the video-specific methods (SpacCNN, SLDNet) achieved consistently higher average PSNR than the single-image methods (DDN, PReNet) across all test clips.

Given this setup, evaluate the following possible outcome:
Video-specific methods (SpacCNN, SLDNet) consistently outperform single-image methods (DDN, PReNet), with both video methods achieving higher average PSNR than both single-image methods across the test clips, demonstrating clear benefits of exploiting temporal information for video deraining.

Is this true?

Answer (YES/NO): NO